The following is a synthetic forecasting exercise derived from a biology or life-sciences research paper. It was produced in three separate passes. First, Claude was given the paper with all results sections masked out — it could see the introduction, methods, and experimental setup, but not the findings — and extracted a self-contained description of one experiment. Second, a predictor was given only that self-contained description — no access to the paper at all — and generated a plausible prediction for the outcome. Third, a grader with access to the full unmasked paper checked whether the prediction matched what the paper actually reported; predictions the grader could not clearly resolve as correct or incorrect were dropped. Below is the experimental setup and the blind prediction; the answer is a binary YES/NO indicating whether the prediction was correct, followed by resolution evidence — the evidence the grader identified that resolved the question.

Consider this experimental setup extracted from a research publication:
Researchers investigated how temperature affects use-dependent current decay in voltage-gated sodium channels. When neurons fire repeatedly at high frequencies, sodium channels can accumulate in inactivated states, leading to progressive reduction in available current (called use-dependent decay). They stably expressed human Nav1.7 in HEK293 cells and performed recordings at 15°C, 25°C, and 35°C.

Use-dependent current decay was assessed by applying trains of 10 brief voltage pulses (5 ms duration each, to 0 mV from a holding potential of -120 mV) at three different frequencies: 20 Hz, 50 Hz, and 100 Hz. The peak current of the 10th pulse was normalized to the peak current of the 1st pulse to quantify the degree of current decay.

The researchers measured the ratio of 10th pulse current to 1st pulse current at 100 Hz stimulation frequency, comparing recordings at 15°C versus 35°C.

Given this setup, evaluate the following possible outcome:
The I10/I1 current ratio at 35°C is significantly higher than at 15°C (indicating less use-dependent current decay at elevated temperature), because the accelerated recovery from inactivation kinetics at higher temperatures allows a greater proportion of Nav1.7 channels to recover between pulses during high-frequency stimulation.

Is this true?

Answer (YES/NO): YES